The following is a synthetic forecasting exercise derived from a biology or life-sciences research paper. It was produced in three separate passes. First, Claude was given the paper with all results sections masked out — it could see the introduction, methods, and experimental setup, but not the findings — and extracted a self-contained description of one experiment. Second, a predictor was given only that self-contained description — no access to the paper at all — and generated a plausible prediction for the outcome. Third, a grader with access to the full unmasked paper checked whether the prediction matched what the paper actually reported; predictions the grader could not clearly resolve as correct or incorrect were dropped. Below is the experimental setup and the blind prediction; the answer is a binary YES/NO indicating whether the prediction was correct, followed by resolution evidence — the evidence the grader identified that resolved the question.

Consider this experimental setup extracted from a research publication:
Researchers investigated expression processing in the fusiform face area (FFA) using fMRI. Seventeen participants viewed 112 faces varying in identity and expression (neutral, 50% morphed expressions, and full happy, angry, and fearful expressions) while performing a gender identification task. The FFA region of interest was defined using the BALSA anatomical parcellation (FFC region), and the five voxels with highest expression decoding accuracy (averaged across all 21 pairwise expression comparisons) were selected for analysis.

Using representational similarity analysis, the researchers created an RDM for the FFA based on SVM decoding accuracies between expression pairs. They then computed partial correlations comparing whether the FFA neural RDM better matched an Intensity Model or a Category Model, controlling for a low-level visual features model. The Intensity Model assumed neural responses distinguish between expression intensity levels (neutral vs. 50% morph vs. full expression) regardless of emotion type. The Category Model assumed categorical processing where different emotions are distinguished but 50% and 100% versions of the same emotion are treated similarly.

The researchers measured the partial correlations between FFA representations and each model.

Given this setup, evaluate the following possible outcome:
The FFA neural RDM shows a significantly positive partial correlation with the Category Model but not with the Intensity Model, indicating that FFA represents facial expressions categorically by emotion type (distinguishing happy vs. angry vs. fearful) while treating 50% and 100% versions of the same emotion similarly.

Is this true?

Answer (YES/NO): NO